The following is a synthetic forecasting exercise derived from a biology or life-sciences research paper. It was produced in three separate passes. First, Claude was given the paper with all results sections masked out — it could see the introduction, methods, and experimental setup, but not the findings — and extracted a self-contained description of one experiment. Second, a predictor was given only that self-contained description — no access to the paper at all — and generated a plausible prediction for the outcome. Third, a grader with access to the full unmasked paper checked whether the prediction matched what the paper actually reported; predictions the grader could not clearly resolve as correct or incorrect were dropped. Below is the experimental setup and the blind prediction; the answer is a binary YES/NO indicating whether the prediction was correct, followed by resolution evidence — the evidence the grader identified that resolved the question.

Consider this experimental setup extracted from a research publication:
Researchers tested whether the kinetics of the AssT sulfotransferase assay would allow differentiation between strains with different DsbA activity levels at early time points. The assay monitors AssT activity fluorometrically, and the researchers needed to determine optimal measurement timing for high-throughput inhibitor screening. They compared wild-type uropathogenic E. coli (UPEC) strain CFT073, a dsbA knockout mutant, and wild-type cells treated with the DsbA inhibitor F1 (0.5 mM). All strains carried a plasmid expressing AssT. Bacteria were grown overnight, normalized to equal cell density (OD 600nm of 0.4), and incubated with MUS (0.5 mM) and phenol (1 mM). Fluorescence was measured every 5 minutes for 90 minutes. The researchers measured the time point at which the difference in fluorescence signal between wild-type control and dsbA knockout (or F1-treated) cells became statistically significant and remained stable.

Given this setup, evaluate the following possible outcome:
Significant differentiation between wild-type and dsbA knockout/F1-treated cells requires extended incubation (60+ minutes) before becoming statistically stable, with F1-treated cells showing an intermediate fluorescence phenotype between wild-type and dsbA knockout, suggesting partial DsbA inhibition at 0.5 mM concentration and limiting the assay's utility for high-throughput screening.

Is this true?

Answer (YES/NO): NO